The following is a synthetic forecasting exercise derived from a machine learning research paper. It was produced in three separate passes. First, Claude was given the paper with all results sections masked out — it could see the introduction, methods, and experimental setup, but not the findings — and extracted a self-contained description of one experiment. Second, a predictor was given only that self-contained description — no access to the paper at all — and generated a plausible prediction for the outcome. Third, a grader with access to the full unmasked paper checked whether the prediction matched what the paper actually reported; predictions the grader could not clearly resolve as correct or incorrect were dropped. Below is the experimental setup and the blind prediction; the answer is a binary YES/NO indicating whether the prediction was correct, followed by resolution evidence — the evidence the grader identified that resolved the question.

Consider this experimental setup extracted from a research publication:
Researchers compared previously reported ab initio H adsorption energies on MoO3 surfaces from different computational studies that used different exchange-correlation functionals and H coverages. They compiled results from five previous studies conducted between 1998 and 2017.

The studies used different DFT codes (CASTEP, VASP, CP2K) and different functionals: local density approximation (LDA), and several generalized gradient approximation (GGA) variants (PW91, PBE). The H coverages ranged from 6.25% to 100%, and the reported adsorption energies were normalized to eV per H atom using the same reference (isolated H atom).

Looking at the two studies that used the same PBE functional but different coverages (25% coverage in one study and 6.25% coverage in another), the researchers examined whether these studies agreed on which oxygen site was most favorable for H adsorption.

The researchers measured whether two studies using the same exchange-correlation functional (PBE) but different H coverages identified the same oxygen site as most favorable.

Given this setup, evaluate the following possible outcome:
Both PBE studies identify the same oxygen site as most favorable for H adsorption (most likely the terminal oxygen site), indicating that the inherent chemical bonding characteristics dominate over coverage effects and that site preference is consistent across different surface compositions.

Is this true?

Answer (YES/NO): NO